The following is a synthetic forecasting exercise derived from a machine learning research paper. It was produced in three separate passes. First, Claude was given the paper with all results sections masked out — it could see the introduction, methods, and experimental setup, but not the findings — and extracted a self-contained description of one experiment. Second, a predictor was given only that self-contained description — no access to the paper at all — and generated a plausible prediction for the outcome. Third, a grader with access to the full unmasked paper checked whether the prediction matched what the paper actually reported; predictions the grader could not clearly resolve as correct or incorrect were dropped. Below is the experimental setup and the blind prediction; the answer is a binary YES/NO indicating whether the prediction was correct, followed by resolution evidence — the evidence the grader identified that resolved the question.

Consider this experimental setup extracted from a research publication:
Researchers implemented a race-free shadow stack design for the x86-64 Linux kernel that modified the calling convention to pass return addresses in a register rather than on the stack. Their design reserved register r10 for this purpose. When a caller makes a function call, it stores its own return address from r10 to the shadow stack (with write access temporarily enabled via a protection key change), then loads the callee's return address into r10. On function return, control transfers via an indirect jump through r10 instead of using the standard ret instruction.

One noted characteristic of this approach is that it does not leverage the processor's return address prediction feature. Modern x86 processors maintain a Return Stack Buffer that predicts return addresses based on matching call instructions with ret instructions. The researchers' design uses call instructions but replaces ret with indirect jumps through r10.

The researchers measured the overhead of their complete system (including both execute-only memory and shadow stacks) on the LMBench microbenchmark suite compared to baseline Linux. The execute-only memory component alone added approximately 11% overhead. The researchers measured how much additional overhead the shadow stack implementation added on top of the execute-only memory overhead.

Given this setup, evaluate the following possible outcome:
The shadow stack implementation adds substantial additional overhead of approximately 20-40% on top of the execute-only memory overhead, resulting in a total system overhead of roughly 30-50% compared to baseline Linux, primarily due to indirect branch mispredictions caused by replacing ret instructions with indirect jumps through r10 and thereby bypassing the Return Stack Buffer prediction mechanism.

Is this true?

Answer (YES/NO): NO